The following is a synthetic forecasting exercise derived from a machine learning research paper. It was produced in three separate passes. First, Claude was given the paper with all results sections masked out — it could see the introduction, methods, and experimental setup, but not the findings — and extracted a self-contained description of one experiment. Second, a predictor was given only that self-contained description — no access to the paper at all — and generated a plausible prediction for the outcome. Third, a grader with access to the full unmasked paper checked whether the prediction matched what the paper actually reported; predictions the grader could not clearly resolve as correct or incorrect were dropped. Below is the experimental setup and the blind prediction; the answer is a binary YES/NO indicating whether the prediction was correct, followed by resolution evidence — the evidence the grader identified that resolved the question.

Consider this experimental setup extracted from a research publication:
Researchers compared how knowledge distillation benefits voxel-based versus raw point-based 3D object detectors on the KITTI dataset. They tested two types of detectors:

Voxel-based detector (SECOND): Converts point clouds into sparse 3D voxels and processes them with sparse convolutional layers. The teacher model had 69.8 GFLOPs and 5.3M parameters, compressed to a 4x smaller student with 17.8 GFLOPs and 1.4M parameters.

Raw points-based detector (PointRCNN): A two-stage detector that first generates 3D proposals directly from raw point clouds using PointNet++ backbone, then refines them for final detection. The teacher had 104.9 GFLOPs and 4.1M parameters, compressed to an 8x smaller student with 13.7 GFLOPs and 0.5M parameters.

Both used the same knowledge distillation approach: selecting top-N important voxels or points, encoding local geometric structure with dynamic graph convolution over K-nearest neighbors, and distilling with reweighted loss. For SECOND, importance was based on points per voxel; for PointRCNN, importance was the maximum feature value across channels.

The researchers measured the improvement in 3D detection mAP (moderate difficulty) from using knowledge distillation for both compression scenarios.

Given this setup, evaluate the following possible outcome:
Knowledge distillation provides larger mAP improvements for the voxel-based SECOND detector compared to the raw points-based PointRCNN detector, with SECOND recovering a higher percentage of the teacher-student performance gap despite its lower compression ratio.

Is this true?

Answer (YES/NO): YES